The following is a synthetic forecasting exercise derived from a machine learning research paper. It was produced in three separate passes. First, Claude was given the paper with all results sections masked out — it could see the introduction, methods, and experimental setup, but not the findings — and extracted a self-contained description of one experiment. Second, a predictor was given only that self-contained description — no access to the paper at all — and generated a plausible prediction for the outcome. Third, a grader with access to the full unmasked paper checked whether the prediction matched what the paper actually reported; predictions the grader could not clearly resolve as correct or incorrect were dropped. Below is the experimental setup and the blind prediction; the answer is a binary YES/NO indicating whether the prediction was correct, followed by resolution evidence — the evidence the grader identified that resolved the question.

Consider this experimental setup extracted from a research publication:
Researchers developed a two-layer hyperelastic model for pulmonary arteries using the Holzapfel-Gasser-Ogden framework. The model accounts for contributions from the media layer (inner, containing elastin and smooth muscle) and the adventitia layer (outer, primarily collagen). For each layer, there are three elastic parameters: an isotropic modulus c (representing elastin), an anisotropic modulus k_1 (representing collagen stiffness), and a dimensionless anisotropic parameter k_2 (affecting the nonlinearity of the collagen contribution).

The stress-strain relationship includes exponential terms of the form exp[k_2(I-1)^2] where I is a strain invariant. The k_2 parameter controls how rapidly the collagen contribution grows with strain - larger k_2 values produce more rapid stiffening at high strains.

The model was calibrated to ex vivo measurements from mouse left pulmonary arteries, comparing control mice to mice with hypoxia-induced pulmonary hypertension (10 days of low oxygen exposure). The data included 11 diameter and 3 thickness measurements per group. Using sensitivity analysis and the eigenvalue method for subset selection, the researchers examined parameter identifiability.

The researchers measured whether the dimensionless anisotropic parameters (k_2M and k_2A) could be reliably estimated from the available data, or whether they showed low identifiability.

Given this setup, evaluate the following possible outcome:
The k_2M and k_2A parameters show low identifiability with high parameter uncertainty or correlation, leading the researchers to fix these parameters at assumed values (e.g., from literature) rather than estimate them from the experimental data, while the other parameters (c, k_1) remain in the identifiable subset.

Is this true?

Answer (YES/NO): NO